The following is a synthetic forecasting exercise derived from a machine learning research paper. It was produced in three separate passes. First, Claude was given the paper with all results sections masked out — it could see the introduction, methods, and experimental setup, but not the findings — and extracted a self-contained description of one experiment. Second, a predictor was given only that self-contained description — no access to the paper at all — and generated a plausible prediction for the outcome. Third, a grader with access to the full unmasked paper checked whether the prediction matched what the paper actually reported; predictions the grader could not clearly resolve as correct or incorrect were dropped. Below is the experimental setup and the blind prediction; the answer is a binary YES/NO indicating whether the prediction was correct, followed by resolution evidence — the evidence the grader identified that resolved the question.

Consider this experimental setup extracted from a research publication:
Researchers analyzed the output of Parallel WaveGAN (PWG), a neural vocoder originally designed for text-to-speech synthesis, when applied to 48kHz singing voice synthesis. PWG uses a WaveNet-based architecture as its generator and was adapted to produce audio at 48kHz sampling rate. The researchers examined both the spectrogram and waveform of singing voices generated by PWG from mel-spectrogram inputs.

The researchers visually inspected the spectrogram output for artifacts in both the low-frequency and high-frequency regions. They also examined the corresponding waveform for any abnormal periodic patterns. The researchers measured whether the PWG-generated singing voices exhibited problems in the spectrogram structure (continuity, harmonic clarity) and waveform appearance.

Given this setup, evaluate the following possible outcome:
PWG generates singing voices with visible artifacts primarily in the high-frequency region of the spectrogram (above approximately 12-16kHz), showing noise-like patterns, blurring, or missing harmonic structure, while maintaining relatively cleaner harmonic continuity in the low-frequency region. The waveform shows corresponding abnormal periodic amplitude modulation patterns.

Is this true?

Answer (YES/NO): NO